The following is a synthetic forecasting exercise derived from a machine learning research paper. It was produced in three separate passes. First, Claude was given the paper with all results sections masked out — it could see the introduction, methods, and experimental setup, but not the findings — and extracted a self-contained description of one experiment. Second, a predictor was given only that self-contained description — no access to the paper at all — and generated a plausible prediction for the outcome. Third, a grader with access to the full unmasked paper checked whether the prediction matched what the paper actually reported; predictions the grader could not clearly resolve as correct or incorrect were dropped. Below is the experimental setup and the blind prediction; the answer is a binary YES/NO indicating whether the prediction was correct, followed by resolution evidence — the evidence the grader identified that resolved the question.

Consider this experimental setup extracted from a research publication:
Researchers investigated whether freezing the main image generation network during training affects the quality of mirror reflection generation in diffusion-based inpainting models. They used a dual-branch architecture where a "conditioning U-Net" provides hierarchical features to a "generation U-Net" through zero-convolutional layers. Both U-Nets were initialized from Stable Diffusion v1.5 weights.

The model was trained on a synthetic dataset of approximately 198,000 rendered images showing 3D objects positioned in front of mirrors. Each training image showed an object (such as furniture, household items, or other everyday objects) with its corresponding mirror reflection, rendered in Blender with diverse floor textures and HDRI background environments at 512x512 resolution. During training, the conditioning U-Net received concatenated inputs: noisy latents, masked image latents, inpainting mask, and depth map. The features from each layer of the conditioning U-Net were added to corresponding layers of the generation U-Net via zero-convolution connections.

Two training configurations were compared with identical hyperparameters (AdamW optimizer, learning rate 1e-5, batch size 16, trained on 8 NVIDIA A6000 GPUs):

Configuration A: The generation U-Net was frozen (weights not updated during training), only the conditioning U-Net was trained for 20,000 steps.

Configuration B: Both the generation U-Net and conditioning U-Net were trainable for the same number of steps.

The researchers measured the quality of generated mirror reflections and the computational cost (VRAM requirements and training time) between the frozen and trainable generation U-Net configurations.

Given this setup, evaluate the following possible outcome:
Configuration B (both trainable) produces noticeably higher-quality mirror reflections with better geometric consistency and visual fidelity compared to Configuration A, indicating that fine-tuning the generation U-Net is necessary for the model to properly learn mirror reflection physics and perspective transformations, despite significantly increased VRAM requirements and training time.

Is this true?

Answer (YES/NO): NO